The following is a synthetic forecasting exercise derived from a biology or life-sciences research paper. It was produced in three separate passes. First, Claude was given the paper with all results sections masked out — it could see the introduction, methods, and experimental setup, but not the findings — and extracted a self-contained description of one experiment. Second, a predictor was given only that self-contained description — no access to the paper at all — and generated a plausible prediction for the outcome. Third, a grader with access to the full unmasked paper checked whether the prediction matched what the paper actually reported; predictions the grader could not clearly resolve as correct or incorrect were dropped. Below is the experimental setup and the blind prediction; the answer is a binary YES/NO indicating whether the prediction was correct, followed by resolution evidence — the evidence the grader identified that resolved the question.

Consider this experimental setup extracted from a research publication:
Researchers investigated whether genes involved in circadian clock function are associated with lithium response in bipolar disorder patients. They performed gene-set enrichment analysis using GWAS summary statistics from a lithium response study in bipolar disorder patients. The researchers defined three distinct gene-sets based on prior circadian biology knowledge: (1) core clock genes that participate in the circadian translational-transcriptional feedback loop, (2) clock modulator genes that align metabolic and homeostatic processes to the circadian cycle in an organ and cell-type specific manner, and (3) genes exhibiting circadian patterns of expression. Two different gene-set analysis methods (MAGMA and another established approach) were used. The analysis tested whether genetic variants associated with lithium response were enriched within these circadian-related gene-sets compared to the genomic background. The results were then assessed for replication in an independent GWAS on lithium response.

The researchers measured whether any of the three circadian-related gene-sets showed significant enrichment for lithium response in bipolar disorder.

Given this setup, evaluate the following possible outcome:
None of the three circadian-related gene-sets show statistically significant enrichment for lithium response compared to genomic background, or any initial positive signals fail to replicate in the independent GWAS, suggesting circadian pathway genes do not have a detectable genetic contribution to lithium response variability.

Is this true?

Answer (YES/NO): NO